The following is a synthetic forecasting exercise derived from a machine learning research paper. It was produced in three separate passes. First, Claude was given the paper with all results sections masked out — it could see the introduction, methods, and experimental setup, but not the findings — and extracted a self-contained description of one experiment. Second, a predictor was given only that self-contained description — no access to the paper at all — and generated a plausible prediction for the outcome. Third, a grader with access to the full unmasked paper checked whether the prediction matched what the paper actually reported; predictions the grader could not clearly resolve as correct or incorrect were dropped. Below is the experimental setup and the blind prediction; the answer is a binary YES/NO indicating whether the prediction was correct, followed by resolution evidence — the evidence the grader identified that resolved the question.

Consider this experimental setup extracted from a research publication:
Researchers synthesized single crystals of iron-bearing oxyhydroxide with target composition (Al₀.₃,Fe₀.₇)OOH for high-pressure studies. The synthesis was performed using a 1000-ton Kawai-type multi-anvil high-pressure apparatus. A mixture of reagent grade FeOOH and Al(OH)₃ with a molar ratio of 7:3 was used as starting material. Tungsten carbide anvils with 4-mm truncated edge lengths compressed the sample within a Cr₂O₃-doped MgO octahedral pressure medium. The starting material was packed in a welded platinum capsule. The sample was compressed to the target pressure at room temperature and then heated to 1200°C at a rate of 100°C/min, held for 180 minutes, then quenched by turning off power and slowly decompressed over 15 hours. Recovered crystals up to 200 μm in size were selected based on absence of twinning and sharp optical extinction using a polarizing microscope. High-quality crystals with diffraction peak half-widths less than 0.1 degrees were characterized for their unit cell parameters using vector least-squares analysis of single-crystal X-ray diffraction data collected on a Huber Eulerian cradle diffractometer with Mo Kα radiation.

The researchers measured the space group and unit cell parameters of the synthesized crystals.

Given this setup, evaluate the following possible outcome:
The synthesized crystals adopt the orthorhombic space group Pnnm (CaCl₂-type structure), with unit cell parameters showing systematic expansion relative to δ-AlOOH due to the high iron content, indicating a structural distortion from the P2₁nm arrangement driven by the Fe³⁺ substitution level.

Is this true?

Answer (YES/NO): NO